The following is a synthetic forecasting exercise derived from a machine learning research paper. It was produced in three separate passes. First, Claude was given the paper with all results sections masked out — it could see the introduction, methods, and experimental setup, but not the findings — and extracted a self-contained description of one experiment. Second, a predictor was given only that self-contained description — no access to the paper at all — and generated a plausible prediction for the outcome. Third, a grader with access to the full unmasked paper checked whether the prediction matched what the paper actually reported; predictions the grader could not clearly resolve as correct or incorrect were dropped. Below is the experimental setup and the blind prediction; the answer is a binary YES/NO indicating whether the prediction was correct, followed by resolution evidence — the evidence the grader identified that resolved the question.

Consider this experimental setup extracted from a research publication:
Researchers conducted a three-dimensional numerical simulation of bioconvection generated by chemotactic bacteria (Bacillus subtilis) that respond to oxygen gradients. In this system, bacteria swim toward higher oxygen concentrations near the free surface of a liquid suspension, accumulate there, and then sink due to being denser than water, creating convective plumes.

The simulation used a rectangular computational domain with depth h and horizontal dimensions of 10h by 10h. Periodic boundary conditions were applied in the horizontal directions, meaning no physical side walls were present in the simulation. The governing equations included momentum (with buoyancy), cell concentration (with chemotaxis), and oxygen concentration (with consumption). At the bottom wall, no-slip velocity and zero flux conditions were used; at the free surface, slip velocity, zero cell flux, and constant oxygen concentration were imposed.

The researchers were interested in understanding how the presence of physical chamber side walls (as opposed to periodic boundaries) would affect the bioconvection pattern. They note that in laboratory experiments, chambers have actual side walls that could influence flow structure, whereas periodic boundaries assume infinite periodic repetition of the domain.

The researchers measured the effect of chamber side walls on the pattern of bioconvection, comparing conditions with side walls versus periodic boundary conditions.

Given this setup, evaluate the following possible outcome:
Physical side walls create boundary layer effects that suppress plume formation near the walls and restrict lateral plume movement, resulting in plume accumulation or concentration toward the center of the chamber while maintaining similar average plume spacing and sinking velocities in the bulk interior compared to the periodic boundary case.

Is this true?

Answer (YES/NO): NO